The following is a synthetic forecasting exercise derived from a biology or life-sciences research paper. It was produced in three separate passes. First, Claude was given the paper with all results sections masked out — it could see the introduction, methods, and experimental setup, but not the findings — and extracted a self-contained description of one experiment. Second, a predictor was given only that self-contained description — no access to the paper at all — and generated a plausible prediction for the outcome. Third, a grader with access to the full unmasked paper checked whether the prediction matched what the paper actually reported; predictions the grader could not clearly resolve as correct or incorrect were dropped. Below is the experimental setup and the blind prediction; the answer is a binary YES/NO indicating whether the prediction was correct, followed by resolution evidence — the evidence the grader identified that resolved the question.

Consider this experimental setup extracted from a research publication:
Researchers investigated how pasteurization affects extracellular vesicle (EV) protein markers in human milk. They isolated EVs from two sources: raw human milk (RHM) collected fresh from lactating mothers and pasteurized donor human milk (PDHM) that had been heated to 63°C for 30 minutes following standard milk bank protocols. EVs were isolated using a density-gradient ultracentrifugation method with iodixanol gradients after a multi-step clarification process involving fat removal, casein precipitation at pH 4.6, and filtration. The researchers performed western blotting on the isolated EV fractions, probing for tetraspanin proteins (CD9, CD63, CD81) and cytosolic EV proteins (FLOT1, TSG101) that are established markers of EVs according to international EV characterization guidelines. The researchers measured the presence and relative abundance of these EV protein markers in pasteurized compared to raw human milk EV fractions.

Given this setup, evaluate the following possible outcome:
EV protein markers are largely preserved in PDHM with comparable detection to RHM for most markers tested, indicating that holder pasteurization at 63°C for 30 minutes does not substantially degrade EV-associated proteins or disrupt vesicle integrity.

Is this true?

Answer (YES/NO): NO